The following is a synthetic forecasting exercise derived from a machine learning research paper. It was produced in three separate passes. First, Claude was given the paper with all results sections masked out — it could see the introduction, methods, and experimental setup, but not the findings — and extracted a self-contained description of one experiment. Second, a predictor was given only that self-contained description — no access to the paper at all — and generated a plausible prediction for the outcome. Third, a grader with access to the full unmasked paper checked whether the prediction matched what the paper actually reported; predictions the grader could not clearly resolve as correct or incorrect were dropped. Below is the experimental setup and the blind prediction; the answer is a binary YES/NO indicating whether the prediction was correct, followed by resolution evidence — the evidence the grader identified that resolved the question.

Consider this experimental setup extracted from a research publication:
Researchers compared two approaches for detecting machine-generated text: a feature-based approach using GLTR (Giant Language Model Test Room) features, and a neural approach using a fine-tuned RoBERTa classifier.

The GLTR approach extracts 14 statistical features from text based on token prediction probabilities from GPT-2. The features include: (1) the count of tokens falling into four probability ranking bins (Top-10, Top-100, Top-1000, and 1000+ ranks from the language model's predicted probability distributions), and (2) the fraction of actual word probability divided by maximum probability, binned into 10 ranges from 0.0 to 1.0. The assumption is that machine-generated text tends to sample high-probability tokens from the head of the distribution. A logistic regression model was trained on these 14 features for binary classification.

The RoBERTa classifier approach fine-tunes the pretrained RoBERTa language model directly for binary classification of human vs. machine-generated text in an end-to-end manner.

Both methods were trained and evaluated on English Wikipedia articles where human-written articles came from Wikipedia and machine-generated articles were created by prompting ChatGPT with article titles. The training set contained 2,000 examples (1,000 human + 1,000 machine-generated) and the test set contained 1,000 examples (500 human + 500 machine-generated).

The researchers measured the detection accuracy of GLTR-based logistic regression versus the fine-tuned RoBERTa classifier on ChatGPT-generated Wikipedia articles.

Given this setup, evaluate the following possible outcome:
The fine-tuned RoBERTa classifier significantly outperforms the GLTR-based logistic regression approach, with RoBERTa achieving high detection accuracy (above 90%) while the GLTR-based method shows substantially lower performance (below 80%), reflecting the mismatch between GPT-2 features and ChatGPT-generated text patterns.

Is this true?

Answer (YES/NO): NO